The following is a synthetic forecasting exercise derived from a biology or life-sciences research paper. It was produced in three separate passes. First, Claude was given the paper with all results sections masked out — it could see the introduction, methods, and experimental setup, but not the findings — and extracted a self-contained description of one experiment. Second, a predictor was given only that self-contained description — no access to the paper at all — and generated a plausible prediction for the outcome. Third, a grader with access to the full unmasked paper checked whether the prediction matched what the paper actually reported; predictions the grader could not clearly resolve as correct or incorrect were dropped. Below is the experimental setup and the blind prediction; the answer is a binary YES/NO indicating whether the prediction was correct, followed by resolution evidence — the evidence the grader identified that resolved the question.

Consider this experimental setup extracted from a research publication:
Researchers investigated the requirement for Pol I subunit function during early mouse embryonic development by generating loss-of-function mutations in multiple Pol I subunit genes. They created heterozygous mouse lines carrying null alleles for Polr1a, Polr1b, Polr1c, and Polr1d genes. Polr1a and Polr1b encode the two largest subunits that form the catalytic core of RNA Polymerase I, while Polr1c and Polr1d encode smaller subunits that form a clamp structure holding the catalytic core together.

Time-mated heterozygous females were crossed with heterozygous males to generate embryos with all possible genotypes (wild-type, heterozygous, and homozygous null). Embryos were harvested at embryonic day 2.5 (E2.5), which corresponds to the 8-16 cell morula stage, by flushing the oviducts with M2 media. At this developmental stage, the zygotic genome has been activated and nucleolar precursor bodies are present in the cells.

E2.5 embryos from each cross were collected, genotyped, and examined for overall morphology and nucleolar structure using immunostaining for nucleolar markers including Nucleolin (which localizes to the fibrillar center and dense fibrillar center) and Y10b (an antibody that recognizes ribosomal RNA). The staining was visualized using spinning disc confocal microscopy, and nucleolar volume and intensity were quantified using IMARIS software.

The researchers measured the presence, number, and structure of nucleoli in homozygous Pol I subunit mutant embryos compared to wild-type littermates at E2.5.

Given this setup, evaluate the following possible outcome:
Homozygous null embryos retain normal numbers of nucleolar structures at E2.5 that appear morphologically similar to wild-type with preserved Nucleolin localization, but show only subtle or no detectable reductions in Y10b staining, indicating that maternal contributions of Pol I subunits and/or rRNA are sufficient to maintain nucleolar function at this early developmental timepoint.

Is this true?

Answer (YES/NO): NO